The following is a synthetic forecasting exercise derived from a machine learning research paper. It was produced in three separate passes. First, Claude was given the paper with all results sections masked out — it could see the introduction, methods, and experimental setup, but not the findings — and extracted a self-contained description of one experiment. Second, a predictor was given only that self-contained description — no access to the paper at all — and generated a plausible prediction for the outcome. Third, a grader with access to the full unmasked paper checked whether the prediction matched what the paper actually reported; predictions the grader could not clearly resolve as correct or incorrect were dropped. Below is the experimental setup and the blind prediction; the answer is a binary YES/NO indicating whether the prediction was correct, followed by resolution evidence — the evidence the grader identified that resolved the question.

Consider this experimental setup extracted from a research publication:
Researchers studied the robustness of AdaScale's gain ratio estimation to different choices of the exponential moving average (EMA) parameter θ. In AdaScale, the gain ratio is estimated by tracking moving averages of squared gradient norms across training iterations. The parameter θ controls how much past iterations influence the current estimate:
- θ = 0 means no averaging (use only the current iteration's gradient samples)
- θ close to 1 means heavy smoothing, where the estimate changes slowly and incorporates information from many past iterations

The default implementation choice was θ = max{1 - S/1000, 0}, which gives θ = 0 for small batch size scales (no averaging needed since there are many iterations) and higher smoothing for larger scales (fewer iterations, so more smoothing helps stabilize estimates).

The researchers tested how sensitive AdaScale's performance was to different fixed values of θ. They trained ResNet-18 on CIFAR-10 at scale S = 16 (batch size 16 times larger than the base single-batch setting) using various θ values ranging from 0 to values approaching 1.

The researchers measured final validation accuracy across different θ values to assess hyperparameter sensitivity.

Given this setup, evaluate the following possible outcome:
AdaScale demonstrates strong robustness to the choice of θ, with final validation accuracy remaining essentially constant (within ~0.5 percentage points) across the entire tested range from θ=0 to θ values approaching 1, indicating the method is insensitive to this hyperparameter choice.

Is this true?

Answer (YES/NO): NO